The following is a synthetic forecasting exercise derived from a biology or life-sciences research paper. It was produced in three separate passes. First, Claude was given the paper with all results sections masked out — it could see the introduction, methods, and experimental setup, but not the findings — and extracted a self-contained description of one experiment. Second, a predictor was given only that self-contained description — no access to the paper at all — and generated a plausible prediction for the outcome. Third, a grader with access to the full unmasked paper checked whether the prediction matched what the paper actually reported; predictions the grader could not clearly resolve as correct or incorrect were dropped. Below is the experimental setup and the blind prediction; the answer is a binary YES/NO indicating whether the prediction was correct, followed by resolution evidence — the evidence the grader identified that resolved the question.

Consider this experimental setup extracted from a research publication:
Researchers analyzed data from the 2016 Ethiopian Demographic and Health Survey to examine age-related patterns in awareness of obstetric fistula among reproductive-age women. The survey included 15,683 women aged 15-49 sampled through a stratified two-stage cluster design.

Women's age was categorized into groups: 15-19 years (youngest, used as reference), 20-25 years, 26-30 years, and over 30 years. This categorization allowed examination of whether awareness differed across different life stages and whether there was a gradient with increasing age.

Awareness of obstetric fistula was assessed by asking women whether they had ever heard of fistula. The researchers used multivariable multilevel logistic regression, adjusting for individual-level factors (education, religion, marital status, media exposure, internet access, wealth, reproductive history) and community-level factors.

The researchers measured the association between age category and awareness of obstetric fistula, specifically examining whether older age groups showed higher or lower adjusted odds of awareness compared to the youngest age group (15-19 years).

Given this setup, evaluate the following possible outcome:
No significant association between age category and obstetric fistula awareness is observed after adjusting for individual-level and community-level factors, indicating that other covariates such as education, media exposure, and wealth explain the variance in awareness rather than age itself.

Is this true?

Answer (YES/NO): NO